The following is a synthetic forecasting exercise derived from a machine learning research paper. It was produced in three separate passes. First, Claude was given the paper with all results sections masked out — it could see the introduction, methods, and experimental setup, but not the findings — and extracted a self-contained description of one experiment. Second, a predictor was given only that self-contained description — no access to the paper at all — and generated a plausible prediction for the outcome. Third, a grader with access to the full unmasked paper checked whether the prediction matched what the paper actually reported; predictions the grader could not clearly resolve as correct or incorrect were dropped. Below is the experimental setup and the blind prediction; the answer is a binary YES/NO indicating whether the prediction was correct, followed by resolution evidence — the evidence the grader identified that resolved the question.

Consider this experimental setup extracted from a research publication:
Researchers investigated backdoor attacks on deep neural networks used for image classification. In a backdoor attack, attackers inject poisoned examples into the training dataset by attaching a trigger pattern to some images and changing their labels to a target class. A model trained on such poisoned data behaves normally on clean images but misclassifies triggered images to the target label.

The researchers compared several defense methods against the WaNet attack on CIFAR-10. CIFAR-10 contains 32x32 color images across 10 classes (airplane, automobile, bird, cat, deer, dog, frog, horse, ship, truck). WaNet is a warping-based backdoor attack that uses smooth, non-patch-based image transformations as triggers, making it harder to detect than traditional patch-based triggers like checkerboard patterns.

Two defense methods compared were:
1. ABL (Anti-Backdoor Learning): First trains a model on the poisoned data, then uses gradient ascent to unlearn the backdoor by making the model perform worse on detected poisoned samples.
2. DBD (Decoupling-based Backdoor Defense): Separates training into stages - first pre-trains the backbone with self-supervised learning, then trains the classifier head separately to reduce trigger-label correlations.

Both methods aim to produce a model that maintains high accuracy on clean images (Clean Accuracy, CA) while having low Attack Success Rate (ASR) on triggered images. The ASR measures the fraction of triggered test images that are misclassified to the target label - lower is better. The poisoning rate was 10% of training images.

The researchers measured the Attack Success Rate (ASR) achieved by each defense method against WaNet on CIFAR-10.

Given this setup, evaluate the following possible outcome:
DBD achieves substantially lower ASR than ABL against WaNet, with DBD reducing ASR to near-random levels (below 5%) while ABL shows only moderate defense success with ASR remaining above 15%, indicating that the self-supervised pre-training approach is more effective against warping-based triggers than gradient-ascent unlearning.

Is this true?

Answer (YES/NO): NO